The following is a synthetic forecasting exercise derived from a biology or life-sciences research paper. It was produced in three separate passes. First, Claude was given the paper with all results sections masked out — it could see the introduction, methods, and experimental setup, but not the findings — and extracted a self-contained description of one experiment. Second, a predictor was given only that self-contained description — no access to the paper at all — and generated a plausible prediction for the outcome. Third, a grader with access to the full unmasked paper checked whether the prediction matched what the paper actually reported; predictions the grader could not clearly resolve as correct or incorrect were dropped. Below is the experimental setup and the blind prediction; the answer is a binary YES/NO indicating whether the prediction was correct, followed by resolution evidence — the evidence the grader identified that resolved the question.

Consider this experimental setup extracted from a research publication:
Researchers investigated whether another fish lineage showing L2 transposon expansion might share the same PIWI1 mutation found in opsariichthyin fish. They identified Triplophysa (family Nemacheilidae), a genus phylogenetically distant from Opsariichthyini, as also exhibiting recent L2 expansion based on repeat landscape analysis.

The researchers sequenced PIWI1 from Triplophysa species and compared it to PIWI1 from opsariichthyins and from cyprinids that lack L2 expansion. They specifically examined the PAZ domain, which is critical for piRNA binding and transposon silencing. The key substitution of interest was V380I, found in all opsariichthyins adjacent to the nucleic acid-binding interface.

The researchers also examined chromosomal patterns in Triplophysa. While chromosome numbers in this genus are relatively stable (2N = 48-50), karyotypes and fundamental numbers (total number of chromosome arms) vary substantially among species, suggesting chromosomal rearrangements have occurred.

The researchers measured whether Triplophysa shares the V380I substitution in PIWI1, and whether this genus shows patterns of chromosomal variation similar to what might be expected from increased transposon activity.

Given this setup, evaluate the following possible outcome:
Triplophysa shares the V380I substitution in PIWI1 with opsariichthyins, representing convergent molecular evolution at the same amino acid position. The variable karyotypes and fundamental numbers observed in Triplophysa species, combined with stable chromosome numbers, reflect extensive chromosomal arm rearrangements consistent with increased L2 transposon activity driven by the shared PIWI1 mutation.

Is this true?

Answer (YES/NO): YES